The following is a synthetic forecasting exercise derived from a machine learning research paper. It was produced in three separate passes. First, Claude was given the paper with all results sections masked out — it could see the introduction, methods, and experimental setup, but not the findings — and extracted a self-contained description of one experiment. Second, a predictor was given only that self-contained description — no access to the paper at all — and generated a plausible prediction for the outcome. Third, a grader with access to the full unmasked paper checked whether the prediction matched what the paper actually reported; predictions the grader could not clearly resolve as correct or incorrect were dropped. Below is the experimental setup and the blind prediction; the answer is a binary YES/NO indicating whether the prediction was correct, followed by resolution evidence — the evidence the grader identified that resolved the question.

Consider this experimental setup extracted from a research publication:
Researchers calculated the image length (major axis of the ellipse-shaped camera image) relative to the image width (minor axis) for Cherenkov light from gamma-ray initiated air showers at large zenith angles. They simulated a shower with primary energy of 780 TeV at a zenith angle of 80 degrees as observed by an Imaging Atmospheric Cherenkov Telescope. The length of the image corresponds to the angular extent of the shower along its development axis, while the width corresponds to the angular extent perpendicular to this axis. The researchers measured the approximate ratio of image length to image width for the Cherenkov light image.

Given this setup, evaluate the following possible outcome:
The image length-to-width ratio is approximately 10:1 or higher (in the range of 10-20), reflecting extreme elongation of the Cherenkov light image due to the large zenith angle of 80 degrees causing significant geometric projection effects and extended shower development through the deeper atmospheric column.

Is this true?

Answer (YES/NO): NO